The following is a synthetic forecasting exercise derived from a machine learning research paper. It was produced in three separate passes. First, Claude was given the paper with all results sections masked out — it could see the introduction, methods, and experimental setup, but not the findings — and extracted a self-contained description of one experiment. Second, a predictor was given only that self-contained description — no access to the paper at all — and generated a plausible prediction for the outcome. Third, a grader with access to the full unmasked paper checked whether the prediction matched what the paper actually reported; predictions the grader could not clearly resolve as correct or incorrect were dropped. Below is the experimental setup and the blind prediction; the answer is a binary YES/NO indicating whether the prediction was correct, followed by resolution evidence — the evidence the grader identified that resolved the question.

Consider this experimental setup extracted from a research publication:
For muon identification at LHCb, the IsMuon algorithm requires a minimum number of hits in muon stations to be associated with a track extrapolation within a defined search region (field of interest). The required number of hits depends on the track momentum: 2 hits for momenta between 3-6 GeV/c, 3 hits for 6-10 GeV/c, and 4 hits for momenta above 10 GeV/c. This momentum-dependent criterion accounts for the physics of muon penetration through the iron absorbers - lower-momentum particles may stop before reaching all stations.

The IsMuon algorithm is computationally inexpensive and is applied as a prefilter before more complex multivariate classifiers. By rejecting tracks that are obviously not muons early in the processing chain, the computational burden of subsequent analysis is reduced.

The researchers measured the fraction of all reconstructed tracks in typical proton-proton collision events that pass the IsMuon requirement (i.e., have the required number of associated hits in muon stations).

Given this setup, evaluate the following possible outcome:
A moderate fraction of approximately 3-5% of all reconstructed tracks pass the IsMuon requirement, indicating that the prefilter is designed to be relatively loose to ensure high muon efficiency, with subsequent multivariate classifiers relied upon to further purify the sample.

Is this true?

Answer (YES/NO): NO